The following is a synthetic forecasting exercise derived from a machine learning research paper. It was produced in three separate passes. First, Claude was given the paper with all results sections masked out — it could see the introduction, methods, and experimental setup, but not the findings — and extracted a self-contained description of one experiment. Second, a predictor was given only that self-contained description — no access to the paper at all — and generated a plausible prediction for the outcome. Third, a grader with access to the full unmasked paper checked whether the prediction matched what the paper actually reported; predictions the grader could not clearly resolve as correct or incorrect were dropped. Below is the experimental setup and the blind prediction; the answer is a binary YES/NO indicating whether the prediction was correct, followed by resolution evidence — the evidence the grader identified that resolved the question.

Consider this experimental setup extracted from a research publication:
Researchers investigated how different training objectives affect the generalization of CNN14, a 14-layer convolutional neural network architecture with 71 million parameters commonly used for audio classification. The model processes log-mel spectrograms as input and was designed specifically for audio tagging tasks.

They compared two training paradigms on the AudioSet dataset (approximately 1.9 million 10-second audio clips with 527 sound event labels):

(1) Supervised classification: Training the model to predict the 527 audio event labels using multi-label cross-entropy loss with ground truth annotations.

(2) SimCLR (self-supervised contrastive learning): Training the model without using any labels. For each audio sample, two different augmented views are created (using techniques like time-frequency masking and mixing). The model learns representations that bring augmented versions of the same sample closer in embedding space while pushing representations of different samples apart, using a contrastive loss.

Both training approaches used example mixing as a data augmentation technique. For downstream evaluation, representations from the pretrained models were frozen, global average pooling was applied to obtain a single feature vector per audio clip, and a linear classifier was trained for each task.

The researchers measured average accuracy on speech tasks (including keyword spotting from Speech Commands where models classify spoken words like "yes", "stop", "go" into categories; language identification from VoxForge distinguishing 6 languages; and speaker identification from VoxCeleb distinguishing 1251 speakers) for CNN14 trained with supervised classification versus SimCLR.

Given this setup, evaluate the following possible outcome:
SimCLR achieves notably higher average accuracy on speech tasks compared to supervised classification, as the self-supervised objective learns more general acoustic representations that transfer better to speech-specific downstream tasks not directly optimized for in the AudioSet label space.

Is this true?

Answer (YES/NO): NO